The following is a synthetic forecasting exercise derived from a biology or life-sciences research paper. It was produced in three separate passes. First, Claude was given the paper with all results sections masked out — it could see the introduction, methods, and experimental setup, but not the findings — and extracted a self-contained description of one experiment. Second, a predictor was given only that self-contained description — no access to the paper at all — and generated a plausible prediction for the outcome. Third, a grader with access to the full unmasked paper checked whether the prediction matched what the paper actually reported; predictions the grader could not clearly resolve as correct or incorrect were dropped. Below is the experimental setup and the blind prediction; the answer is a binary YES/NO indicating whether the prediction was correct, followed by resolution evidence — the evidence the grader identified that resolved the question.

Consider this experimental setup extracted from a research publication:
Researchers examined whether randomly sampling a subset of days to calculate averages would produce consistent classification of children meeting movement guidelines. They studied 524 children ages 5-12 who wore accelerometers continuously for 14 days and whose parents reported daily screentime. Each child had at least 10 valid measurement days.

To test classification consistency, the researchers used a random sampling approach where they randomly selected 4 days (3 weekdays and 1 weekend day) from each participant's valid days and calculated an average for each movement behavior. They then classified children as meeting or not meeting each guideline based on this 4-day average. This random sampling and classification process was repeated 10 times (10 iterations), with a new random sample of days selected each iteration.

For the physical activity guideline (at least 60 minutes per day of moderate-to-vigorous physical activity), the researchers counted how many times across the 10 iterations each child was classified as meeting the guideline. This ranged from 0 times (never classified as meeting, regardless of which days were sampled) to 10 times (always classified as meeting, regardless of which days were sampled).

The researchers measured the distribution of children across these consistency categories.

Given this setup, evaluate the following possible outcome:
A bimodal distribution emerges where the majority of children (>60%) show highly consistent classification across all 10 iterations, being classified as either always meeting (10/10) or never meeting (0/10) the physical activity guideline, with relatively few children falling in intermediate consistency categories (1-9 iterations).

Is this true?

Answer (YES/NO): NO